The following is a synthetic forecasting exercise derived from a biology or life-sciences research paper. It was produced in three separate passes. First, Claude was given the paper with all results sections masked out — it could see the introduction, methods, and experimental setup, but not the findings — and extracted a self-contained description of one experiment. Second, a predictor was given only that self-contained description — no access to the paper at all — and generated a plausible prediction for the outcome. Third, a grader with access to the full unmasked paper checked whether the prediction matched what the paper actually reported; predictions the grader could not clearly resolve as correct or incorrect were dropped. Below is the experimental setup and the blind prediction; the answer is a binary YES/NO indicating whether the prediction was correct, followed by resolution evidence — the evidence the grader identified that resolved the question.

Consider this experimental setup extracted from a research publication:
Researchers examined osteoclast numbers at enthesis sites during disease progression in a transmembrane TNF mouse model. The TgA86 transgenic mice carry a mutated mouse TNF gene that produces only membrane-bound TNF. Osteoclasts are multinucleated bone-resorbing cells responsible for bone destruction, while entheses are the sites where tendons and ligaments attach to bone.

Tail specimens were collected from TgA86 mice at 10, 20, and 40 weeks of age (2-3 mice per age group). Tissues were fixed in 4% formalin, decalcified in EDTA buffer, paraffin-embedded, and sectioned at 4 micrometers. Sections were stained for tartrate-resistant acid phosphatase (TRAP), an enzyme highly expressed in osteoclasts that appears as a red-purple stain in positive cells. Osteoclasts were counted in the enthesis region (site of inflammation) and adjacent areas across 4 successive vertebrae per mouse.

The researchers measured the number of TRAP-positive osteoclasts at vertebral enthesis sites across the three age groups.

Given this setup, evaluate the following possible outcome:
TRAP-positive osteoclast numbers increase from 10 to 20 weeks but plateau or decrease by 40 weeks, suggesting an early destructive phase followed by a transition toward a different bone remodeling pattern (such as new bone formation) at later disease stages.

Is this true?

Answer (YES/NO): YES